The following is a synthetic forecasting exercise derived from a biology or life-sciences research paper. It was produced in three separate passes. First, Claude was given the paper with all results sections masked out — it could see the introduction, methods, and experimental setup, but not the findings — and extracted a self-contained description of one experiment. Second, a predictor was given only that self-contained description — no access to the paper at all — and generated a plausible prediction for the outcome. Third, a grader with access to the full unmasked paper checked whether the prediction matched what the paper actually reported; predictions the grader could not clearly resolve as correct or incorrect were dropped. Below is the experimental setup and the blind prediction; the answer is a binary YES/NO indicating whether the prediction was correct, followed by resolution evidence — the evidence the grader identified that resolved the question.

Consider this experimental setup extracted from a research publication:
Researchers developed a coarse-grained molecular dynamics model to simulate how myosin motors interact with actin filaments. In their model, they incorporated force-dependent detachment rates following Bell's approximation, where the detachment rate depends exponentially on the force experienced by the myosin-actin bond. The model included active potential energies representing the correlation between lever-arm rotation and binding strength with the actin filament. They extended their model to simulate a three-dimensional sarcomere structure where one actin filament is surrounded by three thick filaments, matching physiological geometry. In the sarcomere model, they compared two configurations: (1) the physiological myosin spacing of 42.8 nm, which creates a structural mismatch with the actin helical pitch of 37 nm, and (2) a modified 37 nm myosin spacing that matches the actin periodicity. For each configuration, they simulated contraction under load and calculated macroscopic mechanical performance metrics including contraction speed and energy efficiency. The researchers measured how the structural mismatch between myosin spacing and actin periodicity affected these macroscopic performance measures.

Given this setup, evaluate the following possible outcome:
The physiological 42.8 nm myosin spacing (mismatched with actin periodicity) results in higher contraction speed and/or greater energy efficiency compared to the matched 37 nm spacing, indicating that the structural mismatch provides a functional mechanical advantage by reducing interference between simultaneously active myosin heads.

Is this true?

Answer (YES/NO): YES